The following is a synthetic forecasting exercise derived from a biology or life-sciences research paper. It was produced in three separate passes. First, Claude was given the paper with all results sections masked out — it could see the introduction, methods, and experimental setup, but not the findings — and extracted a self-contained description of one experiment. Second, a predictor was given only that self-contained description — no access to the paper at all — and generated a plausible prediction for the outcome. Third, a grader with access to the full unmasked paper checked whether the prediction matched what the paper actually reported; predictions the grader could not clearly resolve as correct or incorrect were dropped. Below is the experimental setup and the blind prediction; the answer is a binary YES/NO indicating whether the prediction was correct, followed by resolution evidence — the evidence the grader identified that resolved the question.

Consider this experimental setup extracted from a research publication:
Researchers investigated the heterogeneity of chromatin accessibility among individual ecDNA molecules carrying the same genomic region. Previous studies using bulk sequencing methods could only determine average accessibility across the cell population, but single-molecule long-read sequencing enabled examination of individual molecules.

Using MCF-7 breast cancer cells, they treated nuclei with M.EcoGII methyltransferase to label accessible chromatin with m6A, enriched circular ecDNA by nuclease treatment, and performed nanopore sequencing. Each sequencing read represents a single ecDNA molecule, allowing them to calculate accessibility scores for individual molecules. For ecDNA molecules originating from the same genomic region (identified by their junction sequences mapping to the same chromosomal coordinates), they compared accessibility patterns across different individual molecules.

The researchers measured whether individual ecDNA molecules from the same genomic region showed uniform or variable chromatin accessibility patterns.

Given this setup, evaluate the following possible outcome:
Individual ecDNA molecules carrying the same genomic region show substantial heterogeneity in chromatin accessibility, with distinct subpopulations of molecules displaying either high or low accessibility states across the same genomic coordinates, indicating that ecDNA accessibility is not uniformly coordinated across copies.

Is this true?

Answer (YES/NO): YES